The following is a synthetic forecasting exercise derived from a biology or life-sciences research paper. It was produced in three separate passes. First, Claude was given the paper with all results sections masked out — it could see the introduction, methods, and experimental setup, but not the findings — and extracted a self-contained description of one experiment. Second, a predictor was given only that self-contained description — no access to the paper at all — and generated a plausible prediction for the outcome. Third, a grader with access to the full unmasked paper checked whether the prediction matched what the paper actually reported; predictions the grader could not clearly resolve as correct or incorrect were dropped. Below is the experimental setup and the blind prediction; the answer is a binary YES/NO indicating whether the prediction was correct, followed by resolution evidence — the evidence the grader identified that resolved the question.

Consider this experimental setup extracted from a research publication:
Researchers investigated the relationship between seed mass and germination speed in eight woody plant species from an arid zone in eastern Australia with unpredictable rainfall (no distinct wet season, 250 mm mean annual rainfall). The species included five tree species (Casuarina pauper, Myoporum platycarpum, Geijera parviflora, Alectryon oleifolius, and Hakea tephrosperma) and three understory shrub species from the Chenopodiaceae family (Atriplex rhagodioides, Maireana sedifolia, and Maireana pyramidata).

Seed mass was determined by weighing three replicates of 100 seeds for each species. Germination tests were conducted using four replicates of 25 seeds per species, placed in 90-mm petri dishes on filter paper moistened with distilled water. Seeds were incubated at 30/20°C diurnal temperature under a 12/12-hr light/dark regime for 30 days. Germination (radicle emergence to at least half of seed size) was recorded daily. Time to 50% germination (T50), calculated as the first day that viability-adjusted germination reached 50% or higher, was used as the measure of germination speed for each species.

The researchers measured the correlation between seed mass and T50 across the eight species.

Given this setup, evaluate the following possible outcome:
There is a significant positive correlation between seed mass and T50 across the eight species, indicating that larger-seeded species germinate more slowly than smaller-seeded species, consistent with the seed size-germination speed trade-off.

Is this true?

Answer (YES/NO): YES